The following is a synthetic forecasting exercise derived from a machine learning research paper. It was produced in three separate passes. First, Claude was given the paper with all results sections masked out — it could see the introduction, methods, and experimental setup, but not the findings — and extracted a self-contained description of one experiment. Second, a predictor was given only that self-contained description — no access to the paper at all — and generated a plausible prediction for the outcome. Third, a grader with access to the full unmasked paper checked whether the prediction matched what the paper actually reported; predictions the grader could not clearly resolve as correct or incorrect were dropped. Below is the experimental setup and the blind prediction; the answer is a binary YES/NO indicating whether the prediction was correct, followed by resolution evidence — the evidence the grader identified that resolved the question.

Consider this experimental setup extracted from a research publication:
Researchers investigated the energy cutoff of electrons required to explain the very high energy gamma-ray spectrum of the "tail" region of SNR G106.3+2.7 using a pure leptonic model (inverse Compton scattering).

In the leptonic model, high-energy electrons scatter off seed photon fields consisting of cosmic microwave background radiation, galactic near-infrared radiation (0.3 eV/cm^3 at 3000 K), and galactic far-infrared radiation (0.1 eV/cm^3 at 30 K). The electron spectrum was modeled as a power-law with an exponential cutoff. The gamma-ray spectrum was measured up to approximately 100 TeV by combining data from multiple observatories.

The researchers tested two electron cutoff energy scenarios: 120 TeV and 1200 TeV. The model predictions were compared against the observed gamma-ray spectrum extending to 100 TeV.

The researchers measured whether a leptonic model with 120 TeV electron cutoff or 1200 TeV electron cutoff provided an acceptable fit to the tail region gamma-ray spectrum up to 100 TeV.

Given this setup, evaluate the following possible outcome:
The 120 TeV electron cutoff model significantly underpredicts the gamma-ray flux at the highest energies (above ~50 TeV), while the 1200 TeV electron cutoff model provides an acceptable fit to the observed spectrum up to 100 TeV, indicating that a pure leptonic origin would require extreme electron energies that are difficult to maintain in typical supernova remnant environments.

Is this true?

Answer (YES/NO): NO